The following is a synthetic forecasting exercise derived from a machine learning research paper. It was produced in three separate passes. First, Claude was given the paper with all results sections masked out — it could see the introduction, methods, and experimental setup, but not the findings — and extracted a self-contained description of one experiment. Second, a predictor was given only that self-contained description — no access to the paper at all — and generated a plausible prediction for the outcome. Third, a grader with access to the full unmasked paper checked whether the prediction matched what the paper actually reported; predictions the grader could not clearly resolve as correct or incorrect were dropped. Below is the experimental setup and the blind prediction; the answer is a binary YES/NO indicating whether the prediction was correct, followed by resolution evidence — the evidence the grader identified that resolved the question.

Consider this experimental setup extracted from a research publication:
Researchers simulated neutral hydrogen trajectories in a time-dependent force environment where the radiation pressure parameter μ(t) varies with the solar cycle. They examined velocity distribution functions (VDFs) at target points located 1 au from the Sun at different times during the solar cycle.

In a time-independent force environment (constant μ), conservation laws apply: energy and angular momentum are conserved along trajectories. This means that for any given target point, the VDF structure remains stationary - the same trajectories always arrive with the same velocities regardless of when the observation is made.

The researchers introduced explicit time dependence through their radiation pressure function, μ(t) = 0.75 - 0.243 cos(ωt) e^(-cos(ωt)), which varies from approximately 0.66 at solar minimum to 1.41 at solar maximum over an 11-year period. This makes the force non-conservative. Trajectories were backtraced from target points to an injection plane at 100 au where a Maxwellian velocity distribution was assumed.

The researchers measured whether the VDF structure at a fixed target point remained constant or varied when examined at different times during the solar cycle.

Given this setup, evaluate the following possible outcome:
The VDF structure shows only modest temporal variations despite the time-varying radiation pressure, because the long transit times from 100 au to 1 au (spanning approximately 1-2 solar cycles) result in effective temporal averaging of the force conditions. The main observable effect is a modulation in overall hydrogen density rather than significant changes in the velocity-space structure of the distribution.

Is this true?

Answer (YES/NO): NO